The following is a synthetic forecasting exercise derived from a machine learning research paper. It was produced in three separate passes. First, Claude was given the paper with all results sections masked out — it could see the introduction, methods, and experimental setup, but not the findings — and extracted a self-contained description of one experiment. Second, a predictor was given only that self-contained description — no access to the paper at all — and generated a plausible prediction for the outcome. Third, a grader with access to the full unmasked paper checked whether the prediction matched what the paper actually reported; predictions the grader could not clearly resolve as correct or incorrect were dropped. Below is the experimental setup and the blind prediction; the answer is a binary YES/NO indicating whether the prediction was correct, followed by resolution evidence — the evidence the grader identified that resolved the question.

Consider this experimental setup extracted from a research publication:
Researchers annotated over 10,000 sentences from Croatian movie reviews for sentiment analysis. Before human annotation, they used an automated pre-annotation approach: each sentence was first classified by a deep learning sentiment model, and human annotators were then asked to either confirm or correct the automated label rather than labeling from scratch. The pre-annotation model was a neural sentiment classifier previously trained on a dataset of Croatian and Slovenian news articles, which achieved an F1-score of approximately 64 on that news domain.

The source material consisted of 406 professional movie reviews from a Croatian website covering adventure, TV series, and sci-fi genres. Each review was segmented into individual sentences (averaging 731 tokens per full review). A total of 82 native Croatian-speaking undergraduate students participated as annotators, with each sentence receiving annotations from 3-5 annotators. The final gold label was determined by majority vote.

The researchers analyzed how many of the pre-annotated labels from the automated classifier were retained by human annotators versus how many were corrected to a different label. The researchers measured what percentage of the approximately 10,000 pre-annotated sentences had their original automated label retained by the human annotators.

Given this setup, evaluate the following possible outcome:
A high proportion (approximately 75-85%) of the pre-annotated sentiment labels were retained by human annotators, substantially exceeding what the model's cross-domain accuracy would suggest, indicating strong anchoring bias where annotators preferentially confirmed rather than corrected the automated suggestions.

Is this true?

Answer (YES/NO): NO